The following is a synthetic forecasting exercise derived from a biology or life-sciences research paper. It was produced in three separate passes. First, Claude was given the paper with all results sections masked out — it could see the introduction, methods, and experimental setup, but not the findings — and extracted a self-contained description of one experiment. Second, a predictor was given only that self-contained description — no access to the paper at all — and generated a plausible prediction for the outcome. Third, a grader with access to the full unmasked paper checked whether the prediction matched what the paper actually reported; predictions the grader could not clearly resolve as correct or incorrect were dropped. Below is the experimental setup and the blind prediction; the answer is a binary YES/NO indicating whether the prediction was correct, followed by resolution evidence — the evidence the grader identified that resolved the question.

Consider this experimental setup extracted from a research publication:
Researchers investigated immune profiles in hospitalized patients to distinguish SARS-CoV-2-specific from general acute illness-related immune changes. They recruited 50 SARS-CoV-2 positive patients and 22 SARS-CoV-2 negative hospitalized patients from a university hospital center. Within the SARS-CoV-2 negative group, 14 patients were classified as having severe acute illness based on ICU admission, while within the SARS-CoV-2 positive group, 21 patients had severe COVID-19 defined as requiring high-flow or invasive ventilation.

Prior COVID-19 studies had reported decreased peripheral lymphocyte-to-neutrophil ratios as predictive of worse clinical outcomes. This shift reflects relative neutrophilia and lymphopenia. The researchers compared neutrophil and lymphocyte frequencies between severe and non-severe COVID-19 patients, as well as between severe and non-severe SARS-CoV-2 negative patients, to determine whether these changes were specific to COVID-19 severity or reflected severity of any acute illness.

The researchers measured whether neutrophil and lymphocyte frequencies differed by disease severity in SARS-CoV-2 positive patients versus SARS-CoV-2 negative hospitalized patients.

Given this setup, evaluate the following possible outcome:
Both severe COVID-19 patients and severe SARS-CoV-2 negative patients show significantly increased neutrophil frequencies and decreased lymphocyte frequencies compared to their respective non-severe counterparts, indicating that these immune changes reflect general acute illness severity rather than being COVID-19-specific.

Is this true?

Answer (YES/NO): YES